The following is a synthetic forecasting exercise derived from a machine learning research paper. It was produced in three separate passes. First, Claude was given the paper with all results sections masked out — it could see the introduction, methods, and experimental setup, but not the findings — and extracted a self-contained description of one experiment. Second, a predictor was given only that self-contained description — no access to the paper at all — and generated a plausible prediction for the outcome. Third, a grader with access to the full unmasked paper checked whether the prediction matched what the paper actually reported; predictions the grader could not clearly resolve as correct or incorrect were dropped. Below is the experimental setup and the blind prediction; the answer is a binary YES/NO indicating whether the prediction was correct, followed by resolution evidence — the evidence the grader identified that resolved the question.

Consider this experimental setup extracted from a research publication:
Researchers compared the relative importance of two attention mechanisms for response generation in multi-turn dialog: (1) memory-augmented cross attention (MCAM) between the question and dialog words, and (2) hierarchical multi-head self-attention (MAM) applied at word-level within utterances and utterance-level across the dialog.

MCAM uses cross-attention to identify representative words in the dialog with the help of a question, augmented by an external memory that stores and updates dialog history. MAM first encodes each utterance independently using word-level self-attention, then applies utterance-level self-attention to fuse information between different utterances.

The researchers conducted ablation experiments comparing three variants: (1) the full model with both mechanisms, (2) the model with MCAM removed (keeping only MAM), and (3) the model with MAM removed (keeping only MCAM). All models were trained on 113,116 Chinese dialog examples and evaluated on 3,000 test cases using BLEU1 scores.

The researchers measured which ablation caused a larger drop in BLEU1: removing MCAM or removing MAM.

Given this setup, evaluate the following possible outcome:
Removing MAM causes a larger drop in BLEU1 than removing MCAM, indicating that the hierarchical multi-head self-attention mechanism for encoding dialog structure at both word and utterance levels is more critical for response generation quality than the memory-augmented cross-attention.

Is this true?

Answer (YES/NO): NO